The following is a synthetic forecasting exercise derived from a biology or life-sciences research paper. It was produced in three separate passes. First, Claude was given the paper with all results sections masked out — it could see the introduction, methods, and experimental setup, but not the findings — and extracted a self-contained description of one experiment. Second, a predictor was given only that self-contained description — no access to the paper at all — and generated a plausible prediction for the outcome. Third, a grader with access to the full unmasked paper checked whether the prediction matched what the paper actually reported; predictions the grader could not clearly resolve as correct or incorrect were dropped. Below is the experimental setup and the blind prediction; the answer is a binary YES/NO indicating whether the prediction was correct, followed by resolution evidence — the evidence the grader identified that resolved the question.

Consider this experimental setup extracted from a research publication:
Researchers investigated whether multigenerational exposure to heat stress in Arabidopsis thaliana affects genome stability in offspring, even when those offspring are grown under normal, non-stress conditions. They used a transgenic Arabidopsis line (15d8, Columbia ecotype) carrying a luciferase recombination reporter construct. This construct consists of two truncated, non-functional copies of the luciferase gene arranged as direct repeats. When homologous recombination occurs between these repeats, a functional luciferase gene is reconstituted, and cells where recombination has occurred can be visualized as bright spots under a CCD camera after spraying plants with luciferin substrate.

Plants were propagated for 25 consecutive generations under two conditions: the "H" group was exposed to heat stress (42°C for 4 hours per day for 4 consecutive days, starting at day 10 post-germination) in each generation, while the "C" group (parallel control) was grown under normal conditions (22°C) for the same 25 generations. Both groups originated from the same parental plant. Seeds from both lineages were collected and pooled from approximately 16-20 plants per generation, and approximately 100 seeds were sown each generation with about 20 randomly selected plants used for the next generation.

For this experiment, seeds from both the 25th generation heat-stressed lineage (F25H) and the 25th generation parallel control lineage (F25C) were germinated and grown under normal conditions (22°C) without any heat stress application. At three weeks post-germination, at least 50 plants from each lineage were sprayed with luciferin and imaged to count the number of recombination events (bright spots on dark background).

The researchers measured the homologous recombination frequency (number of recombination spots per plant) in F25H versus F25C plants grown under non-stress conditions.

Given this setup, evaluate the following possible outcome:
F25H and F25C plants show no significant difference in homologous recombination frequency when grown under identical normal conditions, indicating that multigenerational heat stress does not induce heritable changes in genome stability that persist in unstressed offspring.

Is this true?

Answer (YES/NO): NO